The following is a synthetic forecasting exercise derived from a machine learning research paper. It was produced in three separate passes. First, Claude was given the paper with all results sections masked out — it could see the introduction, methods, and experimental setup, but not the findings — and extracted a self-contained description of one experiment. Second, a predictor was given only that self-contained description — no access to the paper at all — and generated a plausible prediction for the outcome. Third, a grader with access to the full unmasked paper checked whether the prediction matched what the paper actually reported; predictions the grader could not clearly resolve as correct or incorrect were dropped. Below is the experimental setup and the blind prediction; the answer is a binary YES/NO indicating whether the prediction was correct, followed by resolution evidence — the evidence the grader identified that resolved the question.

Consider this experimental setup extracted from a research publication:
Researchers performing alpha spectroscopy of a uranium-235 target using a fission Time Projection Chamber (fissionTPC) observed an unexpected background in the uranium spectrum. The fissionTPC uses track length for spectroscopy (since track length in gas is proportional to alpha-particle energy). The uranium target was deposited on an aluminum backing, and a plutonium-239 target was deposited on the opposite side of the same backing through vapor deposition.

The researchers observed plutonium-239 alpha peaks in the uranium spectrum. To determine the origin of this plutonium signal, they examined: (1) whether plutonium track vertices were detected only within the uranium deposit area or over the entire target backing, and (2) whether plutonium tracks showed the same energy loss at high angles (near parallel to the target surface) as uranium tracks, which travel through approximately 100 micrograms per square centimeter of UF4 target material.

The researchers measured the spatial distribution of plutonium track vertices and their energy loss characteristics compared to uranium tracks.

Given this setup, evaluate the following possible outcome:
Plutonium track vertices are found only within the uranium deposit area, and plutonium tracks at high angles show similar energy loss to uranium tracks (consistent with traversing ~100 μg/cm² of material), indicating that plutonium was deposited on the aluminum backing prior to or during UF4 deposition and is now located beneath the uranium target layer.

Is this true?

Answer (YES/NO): NO